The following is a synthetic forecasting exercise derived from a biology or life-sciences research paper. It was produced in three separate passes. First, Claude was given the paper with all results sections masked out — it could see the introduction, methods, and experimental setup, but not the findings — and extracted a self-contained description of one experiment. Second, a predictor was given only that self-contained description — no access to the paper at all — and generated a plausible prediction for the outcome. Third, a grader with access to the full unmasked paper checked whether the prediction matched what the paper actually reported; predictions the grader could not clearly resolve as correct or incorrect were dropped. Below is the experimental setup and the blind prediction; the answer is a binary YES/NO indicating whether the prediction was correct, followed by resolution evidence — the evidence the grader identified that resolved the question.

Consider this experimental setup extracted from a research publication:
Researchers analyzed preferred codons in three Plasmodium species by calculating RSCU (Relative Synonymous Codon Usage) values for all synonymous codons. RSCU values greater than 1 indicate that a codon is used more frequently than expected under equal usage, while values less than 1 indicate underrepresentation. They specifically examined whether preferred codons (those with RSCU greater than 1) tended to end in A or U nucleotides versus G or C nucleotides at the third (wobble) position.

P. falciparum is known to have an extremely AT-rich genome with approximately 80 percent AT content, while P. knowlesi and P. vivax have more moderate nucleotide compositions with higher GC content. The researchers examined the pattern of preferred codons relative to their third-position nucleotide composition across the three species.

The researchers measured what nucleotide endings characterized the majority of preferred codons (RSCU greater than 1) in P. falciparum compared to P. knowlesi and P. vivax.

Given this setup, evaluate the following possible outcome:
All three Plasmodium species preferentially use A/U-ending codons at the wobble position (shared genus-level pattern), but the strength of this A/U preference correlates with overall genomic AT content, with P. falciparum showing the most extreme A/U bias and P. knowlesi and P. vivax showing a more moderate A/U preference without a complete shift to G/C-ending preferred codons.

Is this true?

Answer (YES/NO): NO